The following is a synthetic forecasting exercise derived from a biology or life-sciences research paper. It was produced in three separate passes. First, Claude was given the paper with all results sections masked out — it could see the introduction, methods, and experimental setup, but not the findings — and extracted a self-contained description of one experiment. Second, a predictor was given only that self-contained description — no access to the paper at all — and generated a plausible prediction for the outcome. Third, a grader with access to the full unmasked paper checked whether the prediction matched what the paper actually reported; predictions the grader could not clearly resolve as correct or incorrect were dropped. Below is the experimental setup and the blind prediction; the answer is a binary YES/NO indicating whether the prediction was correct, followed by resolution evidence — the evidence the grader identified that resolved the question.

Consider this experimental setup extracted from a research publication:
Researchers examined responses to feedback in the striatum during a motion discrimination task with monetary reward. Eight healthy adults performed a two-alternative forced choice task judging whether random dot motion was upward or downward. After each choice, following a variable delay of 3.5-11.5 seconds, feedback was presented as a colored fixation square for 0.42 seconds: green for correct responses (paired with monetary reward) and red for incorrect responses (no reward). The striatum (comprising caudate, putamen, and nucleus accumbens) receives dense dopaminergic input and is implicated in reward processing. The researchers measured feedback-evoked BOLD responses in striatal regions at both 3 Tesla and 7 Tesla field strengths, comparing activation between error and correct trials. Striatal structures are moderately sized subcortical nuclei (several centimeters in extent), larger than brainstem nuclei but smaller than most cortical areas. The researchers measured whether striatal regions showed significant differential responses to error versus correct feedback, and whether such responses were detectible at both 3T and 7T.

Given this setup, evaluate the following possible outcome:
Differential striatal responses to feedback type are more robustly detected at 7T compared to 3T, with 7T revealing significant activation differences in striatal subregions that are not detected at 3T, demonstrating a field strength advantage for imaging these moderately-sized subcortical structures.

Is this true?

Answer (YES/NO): NO